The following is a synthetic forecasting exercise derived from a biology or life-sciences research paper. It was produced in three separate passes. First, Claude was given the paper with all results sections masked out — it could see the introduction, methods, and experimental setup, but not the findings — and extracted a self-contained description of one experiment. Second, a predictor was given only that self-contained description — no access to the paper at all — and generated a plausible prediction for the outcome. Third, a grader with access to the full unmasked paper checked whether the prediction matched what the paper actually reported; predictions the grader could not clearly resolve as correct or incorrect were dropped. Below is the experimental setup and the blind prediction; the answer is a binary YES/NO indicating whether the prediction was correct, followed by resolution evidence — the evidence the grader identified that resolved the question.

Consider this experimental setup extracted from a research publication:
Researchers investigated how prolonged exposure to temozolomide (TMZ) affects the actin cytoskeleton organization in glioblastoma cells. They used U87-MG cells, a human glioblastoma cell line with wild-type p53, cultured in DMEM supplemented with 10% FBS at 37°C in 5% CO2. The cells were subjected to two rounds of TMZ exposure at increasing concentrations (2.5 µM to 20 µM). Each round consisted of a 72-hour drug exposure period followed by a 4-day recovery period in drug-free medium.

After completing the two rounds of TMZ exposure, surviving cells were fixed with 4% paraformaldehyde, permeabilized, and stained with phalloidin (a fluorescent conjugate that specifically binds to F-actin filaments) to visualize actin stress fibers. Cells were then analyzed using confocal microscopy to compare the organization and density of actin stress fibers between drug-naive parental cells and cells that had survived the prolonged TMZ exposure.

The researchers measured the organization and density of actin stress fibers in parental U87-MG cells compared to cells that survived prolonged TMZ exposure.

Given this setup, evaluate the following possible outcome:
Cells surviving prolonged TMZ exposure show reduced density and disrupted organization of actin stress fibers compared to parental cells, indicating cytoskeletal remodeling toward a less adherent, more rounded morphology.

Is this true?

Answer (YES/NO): NO